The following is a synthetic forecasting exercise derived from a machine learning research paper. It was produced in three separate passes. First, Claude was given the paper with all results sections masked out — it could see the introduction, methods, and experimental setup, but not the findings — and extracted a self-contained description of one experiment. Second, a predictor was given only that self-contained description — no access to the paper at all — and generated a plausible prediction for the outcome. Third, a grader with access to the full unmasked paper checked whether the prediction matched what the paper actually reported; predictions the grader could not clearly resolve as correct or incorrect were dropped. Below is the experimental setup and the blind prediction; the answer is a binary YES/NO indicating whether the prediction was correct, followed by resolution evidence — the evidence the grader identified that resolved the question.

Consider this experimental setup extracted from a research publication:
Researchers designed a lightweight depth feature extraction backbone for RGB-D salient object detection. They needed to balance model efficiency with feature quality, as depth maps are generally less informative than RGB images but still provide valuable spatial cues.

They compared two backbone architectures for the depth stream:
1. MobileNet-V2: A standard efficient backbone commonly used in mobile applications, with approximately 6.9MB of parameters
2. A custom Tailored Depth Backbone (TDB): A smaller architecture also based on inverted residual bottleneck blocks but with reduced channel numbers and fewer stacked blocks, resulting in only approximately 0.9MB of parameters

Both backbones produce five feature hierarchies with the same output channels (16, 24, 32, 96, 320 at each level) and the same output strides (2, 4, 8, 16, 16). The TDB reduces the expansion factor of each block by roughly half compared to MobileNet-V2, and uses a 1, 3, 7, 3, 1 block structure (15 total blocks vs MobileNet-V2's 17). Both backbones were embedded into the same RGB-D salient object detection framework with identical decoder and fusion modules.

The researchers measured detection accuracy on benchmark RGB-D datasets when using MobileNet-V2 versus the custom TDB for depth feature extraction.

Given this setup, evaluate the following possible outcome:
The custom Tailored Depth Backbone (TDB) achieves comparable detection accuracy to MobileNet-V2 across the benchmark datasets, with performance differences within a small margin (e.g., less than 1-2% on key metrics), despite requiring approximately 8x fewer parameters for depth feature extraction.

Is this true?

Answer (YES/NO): YES